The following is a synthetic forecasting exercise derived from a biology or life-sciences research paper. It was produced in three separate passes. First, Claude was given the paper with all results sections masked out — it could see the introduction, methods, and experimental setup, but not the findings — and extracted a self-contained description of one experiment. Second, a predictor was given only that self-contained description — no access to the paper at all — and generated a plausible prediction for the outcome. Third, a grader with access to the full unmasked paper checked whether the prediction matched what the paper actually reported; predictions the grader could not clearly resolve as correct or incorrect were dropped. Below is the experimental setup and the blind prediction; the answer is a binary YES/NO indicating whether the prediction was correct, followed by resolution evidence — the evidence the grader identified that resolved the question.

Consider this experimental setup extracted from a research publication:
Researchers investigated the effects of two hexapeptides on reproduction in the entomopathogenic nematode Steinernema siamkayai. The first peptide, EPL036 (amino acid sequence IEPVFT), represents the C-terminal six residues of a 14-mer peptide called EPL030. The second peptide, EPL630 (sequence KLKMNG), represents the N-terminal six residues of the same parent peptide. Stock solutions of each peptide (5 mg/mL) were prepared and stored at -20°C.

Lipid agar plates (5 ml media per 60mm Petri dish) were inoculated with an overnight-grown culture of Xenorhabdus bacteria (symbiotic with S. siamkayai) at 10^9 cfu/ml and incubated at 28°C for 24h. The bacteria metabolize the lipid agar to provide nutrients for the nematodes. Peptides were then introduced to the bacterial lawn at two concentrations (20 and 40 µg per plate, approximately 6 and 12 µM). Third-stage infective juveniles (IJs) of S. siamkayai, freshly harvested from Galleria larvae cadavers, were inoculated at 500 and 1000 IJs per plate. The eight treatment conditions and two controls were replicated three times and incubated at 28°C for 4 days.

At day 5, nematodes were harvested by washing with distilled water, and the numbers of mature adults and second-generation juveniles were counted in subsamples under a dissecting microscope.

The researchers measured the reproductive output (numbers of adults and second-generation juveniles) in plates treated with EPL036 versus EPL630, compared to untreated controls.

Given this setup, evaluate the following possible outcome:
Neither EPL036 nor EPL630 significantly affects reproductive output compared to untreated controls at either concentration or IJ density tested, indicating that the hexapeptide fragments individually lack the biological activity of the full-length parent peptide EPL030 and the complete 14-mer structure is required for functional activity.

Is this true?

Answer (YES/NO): NO